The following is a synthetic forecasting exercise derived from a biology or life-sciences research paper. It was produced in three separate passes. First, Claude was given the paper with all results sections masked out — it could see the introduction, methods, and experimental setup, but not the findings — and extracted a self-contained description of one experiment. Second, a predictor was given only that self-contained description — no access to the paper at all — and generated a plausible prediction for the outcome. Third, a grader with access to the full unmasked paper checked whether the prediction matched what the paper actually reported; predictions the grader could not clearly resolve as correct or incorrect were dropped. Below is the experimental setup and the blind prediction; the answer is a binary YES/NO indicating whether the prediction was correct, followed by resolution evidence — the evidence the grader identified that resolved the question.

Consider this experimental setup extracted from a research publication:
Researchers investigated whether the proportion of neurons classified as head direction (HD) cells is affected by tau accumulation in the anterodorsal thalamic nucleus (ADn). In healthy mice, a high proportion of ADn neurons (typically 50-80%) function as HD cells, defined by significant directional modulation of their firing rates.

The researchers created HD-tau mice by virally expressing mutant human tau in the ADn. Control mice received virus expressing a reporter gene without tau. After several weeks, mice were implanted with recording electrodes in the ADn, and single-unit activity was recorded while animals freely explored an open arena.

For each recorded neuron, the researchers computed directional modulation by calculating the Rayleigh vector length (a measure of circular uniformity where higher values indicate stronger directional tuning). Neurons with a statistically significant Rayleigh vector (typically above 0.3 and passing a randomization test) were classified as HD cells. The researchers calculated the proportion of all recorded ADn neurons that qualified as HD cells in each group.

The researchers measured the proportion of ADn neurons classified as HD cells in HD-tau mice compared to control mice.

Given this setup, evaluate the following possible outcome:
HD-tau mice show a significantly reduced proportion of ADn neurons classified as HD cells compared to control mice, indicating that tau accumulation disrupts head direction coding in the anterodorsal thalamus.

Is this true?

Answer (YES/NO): YES